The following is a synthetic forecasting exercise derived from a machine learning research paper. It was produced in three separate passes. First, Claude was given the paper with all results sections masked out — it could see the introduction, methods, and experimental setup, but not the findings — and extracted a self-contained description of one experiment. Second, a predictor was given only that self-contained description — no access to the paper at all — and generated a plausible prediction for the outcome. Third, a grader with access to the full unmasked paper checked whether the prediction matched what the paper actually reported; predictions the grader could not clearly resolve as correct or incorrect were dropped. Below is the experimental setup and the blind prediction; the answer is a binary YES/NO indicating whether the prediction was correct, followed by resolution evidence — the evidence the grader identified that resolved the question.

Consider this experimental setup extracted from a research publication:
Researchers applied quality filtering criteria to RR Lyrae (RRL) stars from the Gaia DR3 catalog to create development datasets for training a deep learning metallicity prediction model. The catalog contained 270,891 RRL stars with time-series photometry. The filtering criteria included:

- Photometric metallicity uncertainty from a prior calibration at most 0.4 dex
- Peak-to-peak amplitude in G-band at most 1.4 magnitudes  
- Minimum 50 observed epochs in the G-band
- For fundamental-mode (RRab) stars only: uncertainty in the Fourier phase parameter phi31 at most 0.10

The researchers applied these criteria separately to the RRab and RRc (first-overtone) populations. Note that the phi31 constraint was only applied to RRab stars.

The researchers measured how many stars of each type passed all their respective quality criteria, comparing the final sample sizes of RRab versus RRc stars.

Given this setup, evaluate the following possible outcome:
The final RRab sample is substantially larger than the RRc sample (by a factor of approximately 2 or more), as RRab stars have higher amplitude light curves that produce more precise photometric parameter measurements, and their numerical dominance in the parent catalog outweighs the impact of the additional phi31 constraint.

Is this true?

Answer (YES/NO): NO